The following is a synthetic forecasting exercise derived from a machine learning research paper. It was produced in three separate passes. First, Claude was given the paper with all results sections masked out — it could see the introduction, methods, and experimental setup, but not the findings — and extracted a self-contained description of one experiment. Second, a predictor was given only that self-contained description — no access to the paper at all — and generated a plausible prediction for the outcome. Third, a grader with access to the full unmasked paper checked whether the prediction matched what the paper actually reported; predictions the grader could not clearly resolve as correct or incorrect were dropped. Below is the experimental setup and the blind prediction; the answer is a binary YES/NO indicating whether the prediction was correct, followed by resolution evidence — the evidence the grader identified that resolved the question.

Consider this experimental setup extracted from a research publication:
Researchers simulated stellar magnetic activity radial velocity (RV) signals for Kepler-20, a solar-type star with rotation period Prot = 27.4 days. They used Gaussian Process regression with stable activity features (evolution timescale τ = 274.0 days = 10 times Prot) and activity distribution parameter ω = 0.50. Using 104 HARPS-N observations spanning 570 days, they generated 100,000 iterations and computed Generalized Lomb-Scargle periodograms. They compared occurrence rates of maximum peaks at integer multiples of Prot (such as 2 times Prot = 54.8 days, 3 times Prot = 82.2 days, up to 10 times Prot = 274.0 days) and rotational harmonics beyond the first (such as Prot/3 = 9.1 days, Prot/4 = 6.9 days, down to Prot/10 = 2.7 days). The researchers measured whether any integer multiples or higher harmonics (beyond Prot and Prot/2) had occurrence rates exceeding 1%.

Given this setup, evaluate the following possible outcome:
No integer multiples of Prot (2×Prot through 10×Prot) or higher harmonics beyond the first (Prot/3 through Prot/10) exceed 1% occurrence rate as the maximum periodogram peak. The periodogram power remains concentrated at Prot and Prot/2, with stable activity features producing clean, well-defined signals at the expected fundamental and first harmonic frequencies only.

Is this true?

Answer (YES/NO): YES